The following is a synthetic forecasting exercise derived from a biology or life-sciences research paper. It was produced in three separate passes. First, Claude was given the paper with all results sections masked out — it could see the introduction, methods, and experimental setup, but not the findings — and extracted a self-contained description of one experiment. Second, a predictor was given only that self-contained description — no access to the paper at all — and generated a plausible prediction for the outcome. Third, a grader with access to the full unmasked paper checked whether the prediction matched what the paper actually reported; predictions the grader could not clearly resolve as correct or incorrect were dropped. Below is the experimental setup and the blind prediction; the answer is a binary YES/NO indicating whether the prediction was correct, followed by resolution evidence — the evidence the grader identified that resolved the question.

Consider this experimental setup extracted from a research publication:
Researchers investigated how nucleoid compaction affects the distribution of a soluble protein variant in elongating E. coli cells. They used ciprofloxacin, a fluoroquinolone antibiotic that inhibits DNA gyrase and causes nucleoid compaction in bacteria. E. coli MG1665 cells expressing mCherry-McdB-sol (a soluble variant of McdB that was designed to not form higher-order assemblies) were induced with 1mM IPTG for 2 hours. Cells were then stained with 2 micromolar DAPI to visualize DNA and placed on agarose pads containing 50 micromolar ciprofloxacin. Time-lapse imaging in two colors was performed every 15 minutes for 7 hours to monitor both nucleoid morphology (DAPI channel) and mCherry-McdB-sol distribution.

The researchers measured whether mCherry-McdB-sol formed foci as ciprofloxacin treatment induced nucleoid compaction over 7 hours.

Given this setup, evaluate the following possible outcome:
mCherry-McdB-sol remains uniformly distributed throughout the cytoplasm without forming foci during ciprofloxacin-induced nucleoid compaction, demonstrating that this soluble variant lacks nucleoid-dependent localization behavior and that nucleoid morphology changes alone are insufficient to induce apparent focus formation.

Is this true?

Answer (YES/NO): NO